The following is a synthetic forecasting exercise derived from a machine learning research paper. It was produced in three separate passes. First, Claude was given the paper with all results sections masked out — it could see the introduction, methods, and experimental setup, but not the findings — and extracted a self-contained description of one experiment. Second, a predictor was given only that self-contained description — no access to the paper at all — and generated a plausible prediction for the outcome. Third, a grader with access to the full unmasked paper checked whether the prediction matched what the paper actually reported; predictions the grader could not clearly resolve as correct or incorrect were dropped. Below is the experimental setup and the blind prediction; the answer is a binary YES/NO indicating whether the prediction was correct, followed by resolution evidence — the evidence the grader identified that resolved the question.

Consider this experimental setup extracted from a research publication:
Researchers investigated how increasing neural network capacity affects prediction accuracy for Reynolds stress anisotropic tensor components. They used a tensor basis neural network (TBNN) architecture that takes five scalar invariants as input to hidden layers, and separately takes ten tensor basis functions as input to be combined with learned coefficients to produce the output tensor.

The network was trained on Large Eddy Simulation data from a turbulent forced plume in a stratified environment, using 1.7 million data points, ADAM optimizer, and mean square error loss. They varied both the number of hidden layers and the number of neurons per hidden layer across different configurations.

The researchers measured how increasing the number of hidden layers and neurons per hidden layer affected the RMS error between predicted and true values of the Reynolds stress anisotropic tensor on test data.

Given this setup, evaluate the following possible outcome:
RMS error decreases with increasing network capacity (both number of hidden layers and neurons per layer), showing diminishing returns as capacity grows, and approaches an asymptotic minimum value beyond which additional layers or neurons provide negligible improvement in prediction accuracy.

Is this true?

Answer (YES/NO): NO